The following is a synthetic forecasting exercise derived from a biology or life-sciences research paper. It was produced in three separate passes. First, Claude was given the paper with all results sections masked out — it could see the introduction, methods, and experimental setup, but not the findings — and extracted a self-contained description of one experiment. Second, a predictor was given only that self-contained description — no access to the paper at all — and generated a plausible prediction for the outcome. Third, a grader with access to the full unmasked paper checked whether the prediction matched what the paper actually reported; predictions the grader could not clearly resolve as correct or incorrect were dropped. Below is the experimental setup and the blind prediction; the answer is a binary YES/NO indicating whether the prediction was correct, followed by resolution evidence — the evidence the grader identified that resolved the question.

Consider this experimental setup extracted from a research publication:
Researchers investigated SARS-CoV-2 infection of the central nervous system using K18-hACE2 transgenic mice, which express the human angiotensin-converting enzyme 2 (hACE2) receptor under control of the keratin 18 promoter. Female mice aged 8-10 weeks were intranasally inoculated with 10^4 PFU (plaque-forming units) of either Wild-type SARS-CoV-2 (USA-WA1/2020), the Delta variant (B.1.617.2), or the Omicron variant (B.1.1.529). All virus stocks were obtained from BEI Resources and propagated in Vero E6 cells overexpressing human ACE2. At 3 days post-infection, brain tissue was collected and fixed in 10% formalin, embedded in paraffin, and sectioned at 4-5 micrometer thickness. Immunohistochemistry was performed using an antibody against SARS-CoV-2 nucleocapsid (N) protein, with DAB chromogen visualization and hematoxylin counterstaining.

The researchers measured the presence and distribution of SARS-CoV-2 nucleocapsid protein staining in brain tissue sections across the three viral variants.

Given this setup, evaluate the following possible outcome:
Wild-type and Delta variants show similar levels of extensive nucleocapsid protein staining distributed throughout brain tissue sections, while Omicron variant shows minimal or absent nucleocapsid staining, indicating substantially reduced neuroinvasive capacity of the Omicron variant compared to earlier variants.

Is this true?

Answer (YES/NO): YES